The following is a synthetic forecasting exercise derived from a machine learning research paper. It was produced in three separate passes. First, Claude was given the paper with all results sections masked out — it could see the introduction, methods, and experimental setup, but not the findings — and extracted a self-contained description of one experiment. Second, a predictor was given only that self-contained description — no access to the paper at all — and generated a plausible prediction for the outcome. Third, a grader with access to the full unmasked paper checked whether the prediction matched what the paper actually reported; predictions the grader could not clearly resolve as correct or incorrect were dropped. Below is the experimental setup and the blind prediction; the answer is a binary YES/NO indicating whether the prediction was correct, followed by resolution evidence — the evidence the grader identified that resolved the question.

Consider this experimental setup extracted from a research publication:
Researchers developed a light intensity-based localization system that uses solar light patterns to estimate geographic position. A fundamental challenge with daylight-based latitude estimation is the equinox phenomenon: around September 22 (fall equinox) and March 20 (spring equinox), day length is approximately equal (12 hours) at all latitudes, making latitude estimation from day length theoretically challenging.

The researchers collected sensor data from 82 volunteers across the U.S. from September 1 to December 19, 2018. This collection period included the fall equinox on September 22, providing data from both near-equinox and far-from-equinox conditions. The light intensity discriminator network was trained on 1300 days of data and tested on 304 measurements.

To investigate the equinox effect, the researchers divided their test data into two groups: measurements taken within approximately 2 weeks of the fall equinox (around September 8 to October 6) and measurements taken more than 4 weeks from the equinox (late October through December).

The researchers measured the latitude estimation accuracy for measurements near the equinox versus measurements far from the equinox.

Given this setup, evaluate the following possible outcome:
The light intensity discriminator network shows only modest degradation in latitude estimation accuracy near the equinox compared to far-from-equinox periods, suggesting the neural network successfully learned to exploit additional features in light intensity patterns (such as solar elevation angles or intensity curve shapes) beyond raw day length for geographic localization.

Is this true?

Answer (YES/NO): NO